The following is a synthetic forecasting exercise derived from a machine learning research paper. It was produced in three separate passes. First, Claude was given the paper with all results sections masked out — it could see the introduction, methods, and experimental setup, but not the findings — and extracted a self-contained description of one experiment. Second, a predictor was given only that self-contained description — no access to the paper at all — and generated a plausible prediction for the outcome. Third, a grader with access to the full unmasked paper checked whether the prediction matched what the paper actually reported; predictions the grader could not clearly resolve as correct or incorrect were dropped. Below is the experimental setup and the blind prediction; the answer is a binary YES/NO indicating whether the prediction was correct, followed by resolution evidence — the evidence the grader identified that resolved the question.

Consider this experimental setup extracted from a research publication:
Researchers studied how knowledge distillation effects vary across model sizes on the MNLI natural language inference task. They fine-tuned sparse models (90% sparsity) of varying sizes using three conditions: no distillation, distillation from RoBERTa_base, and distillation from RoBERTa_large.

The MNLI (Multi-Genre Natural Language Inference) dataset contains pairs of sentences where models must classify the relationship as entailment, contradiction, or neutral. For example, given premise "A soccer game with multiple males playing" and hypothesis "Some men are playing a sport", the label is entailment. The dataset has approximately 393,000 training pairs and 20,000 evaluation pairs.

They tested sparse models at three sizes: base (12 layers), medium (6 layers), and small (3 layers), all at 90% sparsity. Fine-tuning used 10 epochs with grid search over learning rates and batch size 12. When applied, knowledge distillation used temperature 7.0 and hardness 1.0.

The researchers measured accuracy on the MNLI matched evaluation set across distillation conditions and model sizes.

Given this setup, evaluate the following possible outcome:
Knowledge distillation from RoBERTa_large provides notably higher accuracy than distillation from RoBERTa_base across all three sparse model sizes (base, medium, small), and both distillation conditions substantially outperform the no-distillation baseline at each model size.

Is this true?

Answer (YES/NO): NO